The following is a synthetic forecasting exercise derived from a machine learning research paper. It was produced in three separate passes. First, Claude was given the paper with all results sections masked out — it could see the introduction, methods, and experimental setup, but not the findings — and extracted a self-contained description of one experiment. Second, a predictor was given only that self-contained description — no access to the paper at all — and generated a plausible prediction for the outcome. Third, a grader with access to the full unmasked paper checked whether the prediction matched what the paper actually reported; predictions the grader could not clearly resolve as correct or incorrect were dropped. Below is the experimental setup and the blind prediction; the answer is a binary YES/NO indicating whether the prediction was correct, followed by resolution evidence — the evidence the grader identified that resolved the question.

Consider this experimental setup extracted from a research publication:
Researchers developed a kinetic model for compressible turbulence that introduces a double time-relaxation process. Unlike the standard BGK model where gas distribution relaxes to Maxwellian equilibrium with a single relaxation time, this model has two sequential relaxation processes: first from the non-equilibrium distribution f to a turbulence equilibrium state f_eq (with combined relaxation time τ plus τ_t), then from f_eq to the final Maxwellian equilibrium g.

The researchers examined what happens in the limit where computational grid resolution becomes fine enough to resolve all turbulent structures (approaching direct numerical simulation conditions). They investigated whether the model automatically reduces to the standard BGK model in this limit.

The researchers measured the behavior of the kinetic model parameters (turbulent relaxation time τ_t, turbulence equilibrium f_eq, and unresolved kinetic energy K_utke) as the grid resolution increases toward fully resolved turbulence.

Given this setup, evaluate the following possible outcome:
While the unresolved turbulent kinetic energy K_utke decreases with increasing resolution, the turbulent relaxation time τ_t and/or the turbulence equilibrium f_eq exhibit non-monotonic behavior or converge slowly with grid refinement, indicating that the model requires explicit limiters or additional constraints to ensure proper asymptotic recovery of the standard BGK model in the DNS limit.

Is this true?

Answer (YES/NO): NO